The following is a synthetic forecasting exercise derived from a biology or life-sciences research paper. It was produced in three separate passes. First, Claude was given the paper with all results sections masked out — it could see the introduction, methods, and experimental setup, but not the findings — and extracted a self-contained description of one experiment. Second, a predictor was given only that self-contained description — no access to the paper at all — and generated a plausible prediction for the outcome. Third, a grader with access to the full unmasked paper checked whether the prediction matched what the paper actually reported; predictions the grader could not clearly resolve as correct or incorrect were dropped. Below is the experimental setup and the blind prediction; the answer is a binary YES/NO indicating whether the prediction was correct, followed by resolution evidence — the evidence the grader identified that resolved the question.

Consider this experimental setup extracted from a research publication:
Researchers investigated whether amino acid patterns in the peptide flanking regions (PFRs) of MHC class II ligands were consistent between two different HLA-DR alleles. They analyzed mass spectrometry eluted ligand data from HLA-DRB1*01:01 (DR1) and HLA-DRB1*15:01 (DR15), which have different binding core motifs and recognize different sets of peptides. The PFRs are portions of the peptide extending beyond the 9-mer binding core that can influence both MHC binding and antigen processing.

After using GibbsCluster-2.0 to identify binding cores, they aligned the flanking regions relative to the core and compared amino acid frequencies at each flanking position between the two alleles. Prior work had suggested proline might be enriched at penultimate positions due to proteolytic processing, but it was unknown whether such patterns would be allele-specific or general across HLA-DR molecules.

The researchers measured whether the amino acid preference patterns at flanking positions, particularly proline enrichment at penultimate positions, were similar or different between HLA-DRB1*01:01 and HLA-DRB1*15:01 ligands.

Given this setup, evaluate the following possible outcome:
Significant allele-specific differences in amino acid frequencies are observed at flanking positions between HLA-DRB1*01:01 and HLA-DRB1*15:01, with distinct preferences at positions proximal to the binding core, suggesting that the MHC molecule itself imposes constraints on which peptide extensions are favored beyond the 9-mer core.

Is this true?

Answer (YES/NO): NO